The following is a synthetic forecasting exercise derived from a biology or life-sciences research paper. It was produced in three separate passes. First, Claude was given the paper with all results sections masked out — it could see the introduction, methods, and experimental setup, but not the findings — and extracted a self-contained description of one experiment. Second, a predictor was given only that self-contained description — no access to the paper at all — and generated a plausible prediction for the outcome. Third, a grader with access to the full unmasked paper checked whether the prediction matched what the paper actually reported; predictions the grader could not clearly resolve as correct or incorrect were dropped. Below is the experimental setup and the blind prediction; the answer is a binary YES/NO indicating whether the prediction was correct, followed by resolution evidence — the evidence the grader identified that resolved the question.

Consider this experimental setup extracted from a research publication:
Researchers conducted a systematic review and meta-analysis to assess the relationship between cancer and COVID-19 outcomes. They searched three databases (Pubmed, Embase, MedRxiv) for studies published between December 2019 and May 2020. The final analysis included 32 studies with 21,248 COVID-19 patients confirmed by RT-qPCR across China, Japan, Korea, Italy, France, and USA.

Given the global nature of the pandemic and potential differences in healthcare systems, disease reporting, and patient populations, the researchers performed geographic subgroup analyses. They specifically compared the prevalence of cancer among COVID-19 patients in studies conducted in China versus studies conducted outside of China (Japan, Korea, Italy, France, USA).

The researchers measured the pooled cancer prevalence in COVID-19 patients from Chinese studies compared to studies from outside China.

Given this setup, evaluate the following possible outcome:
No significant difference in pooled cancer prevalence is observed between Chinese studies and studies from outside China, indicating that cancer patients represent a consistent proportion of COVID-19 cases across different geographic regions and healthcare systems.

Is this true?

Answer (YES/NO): NO